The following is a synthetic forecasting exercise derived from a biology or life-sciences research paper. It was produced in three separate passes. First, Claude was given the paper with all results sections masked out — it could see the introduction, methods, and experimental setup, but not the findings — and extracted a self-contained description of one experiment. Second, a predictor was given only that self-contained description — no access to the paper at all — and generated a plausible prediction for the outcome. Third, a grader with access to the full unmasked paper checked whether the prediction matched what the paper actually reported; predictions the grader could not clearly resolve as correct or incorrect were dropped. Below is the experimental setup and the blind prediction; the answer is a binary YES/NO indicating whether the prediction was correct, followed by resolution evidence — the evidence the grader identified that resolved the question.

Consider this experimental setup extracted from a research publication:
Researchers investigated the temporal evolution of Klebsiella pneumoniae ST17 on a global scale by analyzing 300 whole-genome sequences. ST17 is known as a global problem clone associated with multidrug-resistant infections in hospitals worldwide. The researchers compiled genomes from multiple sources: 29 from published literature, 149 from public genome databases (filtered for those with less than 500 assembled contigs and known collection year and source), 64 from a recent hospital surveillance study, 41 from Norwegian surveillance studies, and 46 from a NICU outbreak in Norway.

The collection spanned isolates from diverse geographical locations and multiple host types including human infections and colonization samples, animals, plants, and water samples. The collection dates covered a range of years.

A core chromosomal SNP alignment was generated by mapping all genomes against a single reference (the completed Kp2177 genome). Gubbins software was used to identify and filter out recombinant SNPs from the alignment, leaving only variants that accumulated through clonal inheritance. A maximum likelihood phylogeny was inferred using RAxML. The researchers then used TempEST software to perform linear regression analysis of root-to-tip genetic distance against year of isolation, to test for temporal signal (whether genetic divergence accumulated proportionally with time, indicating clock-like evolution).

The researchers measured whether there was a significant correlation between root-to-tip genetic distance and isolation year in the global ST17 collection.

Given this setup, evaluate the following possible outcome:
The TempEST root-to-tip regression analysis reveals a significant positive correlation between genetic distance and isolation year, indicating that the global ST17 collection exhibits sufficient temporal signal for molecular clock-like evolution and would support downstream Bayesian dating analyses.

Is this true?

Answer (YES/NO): YES